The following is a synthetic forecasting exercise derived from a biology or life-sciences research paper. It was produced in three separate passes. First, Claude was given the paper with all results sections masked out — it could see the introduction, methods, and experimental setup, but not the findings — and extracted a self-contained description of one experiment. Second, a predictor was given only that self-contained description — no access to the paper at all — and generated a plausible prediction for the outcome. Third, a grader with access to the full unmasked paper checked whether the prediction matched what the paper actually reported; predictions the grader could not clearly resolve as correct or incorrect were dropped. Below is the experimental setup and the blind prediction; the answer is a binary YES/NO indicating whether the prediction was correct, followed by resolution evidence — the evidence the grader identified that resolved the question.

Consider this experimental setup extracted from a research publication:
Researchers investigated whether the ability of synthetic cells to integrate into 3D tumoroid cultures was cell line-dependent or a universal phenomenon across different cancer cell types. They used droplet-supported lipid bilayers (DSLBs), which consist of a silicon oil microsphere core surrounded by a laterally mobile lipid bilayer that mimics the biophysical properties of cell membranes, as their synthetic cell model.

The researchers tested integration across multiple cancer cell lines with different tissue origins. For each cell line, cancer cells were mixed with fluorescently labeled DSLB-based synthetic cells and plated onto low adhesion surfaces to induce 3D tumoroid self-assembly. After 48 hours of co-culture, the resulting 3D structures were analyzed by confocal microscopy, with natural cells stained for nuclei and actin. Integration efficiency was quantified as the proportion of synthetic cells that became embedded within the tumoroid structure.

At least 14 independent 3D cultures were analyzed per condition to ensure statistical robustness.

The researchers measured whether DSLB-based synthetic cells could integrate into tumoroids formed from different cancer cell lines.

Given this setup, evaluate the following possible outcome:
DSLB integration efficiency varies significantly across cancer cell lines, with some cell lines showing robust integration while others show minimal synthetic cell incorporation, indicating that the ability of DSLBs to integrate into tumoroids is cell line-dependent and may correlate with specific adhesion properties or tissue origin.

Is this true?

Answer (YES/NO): YES